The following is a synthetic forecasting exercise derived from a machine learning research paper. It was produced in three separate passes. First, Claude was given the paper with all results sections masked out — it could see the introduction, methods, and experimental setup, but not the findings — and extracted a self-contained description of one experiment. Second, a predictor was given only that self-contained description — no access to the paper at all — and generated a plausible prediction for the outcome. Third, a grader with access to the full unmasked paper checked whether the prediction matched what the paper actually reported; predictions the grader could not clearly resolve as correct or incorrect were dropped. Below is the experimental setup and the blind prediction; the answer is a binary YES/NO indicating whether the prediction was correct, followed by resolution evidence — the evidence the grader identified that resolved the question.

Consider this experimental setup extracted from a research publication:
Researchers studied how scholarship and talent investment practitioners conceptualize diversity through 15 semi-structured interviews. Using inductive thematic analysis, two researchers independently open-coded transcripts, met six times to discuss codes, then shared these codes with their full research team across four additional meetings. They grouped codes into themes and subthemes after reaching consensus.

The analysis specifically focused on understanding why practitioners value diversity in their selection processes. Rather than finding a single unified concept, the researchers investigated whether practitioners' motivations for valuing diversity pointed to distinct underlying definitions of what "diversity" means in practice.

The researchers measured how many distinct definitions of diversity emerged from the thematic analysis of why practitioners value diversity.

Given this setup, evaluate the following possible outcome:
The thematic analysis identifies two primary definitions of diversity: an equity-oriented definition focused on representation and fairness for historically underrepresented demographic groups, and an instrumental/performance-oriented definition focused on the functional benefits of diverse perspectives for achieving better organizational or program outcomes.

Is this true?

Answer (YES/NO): NO